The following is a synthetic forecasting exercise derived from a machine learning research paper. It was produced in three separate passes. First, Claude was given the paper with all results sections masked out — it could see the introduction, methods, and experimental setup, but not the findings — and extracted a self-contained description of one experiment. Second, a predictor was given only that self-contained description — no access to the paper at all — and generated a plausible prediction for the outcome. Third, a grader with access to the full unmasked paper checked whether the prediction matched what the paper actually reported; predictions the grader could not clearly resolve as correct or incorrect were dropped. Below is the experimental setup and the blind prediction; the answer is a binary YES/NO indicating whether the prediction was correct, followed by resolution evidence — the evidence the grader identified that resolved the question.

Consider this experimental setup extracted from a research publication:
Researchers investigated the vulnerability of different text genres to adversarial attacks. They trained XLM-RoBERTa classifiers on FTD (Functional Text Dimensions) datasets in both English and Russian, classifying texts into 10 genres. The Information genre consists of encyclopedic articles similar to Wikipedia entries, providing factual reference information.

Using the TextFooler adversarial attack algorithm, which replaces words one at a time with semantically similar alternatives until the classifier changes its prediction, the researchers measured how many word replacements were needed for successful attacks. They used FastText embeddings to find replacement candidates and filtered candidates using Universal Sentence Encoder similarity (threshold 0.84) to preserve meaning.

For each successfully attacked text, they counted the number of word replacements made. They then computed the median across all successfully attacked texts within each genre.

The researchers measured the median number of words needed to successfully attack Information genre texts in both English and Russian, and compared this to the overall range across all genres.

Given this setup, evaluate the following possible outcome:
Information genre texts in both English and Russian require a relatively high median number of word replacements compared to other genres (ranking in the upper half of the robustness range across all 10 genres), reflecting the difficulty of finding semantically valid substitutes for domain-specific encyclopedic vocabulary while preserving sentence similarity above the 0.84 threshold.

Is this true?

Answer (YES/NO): NO